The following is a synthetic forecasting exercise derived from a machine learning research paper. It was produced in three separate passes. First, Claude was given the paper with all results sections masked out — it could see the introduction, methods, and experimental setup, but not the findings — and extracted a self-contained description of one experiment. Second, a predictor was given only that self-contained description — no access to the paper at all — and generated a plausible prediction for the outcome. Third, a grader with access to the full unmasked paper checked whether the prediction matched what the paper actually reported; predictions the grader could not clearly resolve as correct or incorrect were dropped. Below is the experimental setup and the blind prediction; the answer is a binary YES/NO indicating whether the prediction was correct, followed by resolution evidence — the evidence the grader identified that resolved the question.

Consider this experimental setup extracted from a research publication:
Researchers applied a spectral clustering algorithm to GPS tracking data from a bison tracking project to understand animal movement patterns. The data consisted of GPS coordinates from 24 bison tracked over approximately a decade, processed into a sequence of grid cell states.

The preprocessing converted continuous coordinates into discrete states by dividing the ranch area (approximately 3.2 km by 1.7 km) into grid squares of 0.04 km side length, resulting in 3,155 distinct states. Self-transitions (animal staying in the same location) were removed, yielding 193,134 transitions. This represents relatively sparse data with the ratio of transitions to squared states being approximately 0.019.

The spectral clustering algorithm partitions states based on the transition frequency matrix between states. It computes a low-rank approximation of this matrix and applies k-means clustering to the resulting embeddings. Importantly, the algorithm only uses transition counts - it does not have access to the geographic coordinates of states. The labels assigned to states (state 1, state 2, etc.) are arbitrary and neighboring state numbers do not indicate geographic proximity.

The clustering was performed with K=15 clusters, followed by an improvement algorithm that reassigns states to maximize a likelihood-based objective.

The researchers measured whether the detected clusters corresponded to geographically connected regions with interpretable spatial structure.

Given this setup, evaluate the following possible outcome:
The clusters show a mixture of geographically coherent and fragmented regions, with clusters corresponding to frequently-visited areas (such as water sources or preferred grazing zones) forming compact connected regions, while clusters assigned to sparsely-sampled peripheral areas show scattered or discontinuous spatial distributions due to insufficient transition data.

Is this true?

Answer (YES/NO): NO